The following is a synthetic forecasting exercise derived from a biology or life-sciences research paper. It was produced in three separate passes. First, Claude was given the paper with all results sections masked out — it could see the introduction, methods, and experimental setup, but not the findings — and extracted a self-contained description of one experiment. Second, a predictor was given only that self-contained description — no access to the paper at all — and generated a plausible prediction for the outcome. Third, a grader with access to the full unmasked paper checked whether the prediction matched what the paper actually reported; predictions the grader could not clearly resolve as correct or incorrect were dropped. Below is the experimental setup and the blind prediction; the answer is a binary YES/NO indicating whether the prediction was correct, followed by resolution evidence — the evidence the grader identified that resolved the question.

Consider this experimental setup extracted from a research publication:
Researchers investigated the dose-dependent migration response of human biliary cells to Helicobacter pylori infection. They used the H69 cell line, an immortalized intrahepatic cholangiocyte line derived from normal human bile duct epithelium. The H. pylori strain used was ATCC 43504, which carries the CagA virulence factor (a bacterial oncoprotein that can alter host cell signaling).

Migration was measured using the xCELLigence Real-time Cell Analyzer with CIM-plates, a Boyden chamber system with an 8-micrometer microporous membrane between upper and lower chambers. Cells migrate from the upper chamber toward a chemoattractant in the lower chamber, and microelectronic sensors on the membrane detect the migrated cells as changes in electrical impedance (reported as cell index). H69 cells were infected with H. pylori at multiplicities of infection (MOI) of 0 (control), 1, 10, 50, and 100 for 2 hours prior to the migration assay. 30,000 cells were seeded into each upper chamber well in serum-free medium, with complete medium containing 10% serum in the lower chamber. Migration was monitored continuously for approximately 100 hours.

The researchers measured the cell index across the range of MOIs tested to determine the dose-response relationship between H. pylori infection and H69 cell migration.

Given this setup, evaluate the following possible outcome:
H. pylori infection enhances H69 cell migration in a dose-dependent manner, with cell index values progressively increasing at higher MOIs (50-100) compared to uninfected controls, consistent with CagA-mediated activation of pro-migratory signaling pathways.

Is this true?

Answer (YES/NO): NO